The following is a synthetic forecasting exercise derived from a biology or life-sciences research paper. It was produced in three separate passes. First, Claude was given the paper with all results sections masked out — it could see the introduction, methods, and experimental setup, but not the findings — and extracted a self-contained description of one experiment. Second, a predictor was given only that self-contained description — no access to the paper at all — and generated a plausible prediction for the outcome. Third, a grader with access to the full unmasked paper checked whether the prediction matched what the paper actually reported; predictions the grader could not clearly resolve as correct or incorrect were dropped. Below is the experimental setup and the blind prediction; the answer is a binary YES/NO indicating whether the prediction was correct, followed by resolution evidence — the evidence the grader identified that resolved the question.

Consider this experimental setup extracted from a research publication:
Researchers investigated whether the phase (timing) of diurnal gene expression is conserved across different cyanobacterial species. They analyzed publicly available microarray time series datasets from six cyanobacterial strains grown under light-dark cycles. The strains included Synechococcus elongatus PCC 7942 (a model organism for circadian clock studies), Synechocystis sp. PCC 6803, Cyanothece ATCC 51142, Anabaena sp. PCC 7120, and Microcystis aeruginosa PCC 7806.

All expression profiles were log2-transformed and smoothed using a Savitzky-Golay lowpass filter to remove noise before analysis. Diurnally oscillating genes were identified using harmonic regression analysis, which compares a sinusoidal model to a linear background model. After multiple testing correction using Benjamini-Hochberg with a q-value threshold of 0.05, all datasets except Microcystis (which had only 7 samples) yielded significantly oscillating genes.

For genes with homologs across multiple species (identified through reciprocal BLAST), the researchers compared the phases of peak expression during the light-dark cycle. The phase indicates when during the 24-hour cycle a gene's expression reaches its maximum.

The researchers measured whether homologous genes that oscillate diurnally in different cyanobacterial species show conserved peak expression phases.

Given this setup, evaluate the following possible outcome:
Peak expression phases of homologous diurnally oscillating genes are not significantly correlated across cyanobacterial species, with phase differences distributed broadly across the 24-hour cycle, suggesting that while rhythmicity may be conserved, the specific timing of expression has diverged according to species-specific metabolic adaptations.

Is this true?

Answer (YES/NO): YES